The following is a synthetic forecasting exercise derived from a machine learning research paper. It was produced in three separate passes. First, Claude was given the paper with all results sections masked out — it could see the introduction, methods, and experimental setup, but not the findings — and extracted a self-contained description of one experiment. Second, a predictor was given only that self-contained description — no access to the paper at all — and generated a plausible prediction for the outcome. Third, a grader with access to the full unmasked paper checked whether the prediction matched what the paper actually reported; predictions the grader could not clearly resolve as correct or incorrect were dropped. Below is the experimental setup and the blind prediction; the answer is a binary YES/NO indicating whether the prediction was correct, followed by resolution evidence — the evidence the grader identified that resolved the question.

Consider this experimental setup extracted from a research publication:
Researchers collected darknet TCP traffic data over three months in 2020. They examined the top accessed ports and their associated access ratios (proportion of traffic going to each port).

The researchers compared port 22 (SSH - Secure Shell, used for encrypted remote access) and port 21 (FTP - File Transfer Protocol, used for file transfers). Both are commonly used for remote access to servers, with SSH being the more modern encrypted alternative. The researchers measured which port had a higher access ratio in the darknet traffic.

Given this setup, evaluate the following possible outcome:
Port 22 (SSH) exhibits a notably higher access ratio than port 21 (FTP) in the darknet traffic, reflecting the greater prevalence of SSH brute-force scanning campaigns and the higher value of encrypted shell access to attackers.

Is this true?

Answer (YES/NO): NO